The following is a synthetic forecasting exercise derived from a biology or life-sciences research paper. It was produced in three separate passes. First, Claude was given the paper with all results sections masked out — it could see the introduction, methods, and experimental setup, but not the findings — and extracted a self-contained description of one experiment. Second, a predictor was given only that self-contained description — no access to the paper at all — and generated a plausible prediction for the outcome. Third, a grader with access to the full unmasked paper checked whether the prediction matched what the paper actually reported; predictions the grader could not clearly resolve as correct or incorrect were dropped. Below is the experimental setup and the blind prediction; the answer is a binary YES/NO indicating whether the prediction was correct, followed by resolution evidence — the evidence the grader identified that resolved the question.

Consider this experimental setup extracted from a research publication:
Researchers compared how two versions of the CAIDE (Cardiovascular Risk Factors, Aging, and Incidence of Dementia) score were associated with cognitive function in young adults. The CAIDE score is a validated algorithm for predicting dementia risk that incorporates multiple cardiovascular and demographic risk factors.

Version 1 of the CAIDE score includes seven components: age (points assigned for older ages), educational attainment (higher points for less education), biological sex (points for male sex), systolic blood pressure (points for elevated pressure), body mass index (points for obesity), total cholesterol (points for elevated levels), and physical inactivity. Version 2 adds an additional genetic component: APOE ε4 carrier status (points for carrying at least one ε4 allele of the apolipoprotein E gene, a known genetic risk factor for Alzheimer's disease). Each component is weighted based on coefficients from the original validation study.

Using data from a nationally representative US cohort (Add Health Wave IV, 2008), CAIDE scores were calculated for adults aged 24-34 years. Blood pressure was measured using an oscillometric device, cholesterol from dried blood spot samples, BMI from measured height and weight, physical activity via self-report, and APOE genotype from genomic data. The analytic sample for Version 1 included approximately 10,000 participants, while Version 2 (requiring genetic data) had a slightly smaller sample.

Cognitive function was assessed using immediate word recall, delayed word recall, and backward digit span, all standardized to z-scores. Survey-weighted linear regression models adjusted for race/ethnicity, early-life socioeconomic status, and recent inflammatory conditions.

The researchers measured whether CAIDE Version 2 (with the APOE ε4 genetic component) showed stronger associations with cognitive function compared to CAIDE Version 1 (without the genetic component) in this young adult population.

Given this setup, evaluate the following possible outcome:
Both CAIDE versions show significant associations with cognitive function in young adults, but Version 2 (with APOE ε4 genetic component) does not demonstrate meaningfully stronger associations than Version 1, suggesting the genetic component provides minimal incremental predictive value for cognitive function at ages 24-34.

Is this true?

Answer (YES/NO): YES